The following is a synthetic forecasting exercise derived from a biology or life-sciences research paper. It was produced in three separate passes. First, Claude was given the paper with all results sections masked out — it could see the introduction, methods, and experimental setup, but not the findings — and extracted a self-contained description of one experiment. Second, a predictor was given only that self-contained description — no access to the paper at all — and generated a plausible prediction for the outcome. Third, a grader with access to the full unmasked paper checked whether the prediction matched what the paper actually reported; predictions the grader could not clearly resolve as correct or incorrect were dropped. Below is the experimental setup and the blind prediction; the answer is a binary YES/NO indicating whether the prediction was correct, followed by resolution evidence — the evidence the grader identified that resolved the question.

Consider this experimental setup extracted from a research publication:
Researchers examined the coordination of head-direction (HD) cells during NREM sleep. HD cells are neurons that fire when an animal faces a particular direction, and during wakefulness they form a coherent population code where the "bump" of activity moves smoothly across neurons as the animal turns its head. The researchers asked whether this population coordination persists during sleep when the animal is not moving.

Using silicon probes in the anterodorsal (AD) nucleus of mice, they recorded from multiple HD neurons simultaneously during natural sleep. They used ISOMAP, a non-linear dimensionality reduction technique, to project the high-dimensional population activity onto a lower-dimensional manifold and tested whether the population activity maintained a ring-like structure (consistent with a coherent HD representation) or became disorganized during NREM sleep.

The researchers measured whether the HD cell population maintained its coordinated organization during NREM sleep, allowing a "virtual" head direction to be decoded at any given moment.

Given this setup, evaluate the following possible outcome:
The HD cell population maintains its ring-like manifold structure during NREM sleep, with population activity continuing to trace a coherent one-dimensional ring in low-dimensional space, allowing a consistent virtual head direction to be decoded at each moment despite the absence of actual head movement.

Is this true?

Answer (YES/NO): NO